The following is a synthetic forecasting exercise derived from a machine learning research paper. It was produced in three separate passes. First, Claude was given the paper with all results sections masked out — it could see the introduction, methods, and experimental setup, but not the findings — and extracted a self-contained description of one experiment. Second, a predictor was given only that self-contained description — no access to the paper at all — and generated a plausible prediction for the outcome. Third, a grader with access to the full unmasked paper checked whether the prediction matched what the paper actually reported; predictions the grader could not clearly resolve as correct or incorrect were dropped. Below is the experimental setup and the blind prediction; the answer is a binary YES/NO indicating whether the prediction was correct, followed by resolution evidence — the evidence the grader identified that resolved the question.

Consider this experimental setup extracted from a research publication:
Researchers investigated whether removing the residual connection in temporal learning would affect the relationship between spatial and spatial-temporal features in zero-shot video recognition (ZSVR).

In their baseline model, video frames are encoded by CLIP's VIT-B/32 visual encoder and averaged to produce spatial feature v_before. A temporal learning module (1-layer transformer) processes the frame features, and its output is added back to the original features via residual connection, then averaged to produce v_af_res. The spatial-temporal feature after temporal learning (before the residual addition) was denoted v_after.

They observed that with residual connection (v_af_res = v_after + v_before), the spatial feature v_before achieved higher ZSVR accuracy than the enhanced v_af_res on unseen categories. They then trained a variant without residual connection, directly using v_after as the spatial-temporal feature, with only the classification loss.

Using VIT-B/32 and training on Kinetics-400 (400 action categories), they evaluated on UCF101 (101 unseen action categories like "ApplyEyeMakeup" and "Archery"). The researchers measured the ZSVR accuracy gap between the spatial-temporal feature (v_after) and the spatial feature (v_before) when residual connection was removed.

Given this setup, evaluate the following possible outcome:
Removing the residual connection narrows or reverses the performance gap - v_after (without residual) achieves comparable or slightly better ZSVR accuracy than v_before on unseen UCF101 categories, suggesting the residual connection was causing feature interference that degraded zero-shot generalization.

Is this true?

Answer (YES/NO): NO